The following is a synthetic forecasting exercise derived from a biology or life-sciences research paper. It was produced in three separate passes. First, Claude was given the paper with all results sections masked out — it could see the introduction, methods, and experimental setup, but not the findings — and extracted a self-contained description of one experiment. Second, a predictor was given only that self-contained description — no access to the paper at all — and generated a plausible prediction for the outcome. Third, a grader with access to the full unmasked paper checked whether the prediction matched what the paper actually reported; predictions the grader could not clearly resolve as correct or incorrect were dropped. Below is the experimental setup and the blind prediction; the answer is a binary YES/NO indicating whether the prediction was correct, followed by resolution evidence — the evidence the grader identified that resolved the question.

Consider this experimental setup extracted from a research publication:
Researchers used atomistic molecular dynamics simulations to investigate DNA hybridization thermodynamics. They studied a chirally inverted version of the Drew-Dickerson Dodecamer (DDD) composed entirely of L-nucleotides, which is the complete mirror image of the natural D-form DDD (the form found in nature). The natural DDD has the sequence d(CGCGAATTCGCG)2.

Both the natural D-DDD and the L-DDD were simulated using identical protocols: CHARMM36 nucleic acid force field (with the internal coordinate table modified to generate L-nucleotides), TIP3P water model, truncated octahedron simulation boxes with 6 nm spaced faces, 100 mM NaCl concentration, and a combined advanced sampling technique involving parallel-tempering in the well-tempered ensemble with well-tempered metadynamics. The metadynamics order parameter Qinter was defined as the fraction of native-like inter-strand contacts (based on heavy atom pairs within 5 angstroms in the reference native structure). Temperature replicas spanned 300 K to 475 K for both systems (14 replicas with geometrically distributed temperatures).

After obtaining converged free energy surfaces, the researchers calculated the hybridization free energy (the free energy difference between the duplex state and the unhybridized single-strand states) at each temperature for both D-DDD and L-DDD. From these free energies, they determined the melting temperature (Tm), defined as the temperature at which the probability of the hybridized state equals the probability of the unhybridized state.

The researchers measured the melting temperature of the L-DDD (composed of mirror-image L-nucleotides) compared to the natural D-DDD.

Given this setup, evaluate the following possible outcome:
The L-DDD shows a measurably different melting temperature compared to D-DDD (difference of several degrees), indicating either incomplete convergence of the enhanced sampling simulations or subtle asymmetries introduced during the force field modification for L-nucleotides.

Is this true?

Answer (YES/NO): NO